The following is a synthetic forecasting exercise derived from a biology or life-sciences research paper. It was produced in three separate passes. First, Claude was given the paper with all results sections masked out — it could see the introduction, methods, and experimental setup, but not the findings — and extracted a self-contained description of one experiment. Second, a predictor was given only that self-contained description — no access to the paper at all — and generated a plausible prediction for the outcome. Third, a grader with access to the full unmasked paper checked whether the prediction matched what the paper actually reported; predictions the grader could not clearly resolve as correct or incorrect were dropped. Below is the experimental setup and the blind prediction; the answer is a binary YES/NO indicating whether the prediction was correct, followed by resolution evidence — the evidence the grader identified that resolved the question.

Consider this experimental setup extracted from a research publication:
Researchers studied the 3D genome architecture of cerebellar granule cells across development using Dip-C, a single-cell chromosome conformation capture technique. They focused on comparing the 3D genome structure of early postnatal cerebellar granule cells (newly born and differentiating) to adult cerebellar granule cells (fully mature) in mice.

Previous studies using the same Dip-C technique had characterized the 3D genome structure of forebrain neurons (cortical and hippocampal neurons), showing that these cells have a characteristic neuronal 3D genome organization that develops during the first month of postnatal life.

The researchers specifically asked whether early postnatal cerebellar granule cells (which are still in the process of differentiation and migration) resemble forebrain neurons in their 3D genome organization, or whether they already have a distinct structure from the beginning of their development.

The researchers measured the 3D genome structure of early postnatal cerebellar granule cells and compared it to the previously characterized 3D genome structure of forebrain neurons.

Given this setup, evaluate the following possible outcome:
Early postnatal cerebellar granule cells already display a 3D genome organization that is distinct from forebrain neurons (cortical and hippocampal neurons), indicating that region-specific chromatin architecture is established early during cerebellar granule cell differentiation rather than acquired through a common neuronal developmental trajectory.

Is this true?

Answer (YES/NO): NO